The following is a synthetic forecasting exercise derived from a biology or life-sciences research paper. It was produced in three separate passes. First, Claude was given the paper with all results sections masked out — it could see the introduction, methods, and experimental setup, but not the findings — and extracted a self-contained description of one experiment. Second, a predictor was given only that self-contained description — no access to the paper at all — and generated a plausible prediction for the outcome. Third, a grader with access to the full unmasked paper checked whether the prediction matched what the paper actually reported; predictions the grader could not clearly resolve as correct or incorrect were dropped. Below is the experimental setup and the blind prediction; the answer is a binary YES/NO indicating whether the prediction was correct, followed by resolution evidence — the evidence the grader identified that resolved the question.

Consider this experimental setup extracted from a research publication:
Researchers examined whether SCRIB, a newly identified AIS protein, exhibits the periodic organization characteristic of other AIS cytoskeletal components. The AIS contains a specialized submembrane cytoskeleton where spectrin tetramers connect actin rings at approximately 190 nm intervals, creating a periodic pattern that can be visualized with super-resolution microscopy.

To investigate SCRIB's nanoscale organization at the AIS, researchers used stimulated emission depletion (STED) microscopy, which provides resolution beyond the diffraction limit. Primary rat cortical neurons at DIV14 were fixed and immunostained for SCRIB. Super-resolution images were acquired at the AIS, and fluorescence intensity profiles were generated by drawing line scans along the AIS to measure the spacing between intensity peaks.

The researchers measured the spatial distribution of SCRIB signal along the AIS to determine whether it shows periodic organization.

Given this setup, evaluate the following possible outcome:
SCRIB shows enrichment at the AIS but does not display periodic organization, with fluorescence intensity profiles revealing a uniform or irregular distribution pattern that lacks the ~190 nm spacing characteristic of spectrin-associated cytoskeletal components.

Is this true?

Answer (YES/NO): NO